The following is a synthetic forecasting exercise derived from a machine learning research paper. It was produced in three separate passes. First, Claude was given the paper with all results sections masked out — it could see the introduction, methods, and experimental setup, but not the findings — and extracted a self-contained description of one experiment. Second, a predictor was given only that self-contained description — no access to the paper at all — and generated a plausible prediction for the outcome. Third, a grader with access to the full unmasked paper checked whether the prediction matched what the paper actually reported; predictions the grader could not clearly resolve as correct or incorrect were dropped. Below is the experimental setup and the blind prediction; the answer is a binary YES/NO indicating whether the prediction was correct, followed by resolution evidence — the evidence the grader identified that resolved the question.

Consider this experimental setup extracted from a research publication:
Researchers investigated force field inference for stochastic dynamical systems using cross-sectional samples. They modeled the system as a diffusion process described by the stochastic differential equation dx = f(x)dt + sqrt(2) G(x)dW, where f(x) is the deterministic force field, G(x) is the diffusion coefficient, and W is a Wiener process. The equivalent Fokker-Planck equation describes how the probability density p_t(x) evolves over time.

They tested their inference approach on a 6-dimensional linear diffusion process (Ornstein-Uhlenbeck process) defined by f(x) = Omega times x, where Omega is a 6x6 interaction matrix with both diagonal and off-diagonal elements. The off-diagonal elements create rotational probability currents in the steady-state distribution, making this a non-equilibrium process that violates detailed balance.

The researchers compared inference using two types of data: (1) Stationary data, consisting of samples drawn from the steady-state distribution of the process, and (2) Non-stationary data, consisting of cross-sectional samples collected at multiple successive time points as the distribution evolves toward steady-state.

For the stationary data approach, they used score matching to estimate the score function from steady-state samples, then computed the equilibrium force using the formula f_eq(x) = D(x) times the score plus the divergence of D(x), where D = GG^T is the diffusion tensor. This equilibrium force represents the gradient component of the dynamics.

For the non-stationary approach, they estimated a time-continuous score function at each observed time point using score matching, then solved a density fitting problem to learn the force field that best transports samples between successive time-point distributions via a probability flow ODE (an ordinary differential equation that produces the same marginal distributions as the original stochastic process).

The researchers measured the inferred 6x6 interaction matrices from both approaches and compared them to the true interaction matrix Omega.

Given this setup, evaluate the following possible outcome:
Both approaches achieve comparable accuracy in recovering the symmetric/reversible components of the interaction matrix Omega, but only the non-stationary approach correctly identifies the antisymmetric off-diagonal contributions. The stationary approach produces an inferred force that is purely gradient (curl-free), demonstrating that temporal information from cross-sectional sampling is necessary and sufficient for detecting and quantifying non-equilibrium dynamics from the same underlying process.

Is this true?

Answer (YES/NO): NO